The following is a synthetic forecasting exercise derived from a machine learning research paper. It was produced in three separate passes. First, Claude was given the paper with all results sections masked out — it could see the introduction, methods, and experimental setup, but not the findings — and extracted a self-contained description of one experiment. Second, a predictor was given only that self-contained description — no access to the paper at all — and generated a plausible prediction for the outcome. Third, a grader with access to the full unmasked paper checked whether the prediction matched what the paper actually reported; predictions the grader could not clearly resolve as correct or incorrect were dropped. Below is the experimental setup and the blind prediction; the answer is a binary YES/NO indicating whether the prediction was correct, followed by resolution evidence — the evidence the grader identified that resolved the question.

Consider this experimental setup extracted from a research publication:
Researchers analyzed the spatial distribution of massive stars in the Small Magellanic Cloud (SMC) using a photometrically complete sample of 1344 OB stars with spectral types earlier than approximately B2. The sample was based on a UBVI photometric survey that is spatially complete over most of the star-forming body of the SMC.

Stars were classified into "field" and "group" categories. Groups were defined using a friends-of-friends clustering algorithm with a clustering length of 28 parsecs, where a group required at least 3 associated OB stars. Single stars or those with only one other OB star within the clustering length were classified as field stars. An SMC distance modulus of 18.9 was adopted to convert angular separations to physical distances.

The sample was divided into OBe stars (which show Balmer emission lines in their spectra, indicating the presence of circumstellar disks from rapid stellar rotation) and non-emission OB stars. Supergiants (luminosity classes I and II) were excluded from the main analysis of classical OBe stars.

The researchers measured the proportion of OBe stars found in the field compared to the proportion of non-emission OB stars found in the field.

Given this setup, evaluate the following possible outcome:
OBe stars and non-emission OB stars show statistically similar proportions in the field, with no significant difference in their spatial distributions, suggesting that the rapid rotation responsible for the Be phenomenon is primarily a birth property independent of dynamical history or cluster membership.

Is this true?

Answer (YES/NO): NO